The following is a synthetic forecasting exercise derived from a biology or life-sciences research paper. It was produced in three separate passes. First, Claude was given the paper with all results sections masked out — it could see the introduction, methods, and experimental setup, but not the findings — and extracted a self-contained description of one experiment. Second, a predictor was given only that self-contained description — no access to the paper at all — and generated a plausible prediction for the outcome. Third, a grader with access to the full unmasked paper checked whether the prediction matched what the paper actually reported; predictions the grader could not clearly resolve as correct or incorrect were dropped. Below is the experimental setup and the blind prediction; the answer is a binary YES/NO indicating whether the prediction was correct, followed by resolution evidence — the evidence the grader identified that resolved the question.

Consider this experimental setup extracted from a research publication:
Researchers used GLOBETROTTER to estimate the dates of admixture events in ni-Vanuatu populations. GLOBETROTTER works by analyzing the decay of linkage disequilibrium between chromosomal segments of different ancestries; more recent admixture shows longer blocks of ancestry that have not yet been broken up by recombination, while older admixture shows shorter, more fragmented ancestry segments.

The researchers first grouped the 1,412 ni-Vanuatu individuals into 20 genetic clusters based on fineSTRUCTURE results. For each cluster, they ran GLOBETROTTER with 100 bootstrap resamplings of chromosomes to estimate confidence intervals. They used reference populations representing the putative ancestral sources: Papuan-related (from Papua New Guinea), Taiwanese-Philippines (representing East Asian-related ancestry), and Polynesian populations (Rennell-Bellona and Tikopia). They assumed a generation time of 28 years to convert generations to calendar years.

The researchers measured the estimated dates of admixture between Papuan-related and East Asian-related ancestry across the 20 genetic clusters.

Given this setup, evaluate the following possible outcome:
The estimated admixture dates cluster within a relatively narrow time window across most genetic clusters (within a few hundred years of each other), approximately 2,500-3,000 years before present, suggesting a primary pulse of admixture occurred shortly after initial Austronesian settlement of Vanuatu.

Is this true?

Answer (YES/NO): NO